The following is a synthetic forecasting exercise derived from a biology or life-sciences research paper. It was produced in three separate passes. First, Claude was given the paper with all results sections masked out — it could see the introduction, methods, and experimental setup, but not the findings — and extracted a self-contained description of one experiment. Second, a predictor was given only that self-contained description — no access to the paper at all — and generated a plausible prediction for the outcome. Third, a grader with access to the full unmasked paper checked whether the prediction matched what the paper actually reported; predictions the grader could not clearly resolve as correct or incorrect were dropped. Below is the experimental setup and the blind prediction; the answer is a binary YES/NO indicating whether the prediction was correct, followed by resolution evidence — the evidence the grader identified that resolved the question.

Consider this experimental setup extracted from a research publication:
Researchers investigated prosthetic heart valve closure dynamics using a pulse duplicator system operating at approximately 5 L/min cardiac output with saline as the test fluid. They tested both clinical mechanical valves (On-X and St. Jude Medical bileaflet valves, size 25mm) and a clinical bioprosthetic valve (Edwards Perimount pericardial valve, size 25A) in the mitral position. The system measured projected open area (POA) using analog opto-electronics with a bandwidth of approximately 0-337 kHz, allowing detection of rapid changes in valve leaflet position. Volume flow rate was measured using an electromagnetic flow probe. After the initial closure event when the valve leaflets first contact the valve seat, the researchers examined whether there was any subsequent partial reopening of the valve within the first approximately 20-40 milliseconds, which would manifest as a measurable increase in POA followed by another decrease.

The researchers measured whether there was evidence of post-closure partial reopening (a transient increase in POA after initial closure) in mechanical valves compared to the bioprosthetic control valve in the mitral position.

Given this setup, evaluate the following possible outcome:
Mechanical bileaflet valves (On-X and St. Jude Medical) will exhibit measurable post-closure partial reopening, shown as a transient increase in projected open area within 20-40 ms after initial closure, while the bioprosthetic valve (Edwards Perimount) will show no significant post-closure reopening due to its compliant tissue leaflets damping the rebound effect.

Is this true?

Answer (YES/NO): YES